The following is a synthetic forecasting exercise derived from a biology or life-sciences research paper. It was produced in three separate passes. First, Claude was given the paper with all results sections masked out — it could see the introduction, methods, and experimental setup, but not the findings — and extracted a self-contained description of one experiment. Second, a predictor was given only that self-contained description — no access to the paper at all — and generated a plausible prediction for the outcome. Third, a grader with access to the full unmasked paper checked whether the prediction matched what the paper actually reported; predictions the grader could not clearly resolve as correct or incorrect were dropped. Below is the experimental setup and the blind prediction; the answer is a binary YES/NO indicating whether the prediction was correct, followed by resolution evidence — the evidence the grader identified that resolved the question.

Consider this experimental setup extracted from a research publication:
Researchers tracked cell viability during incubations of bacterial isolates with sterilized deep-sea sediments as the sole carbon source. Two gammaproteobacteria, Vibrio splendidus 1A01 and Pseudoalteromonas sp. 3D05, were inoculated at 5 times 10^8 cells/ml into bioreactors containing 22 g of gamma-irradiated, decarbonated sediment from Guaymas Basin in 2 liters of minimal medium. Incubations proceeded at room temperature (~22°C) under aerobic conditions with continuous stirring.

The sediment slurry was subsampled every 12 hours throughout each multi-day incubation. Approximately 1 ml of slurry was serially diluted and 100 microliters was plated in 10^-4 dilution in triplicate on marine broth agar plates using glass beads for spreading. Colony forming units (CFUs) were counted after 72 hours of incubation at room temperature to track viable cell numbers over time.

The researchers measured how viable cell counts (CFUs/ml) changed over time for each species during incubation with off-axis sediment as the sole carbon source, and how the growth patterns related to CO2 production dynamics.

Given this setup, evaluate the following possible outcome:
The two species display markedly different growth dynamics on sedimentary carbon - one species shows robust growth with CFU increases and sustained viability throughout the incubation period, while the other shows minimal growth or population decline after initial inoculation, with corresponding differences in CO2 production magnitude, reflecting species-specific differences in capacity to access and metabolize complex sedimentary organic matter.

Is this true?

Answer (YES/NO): NO